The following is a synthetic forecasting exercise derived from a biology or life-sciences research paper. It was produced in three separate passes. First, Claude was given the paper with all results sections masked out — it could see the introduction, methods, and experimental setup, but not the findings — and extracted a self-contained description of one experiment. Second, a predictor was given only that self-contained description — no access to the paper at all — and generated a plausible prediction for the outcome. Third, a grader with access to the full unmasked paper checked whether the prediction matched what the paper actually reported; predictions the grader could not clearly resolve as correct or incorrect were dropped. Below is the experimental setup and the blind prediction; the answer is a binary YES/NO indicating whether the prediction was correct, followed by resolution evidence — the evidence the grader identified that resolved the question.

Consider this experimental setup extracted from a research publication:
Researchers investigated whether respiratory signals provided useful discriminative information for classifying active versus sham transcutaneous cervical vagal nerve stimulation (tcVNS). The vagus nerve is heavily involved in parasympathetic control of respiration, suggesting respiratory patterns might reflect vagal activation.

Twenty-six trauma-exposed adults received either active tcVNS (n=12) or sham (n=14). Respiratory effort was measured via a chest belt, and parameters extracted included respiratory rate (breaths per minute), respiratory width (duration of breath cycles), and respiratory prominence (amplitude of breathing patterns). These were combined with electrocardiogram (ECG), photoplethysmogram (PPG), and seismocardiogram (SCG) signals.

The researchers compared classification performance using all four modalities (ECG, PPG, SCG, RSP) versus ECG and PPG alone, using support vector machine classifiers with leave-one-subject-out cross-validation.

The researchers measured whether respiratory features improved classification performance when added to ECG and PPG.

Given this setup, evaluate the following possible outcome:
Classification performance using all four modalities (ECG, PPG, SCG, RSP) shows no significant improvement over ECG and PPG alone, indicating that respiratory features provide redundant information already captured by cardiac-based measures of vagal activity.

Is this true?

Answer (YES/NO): YES